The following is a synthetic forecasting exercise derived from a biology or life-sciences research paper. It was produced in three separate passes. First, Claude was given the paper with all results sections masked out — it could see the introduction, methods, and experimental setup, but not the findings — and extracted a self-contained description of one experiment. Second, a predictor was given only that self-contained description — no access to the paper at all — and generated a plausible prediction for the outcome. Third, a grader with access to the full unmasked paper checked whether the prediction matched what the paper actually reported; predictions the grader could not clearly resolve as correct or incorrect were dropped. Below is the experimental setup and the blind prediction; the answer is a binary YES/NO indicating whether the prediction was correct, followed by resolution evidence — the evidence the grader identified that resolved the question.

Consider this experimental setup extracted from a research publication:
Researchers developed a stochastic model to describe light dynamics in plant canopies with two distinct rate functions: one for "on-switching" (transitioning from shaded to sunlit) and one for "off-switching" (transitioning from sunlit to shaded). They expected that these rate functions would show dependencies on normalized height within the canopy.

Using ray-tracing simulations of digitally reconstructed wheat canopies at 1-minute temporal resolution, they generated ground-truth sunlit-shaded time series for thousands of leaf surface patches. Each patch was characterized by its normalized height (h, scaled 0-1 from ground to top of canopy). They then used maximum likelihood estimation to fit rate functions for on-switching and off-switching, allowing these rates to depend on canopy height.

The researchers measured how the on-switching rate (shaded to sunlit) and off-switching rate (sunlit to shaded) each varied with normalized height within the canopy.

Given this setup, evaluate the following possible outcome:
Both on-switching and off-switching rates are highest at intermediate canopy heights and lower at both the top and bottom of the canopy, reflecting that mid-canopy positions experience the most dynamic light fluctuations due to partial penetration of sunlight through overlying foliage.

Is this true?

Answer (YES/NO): NO